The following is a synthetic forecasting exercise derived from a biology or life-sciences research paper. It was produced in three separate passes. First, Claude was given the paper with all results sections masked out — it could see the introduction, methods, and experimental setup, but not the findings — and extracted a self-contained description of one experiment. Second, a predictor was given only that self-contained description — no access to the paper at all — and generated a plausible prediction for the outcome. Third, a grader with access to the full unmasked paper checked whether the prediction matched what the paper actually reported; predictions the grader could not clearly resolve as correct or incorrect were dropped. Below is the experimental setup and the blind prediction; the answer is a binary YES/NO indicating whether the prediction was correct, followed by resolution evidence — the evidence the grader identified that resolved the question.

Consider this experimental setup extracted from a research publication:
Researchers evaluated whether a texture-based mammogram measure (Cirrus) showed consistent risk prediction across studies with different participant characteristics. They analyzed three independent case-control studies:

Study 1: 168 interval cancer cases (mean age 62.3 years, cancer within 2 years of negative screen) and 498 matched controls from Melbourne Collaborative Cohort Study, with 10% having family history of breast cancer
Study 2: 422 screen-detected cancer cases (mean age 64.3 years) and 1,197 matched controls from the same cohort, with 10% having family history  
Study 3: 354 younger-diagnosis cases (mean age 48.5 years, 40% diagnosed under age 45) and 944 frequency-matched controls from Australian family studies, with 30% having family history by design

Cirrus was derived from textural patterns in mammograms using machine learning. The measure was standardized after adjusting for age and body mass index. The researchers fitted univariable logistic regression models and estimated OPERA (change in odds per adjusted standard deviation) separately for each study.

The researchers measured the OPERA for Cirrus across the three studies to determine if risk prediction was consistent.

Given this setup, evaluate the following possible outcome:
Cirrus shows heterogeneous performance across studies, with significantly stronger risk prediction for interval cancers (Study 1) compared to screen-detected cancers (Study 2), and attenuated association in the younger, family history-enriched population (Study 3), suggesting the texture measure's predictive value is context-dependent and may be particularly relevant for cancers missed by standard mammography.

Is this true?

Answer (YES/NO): NO